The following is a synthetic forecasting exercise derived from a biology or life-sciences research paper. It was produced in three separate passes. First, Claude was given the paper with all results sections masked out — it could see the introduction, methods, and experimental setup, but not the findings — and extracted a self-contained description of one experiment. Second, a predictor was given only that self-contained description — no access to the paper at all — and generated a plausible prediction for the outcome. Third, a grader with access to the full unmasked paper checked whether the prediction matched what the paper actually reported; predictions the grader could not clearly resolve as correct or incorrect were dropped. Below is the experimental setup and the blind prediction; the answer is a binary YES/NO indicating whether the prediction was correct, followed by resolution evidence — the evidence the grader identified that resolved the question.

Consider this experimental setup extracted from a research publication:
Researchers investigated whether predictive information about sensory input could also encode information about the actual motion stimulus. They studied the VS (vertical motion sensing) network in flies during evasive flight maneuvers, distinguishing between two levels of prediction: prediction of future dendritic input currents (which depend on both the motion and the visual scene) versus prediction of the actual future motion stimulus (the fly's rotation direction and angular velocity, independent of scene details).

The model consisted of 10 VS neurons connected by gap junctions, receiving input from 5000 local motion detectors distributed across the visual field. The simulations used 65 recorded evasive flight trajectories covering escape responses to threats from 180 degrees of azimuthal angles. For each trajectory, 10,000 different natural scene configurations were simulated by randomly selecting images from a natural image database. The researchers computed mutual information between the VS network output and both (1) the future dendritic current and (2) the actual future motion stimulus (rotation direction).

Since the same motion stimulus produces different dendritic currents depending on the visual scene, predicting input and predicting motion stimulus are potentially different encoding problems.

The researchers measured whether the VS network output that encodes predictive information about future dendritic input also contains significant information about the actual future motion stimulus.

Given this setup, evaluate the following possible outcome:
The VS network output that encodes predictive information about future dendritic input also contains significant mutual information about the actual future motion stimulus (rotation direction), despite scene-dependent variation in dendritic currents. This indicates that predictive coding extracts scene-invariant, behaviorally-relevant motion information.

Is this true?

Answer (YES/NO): YES